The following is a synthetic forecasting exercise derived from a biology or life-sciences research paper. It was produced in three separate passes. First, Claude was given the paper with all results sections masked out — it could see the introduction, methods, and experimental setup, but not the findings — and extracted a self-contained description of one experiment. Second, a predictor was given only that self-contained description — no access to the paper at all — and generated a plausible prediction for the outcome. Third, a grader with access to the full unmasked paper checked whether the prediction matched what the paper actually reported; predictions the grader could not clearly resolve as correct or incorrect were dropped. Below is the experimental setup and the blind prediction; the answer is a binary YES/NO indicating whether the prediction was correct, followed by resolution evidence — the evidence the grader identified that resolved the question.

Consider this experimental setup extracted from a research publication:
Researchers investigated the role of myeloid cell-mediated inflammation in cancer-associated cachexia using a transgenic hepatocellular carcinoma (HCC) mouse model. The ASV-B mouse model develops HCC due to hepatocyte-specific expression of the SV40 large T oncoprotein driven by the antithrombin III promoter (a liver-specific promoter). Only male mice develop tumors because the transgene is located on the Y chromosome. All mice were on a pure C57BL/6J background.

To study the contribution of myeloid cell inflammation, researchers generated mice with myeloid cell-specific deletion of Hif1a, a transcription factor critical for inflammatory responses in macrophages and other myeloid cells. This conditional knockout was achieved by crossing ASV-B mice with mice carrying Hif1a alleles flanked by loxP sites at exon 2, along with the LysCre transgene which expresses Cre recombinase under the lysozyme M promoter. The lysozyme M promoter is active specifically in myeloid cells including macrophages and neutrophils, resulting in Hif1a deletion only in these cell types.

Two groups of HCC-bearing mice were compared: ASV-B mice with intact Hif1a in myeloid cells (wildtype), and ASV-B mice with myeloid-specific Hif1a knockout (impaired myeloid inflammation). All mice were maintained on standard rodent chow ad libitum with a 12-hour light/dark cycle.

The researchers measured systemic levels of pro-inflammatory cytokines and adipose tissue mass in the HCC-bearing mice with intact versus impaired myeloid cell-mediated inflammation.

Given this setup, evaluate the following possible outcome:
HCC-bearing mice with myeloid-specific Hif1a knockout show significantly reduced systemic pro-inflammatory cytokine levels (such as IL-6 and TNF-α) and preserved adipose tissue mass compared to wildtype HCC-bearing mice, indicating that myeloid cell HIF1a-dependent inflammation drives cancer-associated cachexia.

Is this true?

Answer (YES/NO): NO